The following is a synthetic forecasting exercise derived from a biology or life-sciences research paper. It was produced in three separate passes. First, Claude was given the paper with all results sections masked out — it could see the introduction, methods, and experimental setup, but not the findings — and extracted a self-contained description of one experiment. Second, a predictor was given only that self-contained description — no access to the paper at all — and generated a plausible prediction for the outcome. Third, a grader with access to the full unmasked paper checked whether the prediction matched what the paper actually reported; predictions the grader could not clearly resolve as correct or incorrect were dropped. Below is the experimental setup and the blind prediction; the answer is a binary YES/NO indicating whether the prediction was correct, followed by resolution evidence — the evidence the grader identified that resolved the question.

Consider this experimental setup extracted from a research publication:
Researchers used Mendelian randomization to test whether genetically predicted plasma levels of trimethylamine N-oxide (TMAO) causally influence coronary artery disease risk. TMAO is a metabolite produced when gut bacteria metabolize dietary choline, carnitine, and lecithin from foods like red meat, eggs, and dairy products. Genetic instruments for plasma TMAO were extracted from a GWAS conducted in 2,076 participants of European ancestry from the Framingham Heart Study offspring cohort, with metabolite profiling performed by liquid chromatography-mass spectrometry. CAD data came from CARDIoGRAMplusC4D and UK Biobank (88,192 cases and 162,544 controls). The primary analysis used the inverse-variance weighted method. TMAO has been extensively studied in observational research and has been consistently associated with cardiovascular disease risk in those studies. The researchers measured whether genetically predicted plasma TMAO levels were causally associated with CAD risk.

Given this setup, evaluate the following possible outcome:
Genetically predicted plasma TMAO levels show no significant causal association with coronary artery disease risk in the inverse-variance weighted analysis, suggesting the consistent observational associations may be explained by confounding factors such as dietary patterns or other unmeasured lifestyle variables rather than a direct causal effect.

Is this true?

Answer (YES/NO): YES